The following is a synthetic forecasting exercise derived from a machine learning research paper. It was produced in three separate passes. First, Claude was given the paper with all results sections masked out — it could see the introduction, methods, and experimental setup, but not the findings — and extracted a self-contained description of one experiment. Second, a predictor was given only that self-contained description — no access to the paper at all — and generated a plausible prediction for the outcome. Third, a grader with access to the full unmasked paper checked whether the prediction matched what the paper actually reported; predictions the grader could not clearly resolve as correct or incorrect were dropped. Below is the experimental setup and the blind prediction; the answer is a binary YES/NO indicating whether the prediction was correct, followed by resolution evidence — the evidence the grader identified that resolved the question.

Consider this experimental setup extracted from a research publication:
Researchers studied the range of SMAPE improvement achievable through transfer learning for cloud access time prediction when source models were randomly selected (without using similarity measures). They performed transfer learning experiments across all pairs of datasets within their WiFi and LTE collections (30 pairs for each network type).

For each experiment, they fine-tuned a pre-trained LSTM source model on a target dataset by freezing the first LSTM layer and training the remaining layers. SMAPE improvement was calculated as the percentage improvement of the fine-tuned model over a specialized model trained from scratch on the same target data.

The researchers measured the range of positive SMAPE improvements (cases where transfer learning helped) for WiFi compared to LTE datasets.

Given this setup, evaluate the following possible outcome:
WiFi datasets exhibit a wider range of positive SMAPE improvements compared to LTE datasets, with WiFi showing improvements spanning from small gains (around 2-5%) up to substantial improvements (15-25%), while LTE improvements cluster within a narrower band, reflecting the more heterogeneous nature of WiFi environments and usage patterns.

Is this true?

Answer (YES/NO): NO